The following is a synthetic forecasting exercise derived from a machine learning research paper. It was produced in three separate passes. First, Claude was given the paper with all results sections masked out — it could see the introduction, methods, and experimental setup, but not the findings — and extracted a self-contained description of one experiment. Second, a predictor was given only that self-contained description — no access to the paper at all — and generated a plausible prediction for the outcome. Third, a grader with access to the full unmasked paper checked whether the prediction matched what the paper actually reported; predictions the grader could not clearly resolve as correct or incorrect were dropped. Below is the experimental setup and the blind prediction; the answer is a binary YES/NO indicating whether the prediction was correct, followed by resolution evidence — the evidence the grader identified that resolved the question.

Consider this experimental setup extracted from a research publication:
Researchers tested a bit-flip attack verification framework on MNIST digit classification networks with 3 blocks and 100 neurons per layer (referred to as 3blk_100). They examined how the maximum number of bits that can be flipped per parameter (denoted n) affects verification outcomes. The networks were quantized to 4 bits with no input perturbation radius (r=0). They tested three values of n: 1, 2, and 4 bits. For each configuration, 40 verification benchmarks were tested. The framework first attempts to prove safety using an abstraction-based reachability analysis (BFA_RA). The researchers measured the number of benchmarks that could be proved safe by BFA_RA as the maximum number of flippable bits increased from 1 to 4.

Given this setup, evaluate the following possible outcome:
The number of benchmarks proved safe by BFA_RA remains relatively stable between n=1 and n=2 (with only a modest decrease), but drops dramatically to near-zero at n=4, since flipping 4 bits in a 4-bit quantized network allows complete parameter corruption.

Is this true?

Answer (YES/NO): NO